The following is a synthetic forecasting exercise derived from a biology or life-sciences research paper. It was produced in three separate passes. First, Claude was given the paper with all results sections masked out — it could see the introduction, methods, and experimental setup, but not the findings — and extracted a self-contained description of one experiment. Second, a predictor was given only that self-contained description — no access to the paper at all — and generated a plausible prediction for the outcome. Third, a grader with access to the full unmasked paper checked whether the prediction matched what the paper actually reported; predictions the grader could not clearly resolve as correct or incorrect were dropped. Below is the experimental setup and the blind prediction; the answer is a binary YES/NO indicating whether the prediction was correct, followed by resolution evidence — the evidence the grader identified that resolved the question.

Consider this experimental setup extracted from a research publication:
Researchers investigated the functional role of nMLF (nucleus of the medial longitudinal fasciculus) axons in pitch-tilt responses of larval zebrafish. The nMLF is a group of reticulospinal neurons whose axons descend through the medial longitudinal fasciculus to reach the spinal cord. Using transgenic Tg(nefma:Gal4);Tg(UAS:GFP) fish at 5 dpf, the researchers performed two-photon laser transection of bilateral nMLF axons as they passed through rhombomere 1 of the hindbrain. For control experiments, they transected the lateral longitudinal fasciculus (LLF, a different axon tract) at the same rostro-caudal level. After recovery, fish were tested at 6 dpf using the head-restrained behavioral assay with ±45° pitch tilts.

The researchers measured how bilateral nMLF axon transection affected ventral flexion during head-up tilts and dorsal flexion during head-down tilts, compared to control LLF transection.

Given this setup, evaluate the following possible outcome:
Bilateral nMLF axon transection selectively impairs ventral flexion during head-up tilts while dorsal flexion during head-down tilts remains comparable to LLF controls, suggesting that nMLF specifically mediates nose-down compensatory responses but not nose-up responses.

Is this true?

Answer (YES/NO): YES